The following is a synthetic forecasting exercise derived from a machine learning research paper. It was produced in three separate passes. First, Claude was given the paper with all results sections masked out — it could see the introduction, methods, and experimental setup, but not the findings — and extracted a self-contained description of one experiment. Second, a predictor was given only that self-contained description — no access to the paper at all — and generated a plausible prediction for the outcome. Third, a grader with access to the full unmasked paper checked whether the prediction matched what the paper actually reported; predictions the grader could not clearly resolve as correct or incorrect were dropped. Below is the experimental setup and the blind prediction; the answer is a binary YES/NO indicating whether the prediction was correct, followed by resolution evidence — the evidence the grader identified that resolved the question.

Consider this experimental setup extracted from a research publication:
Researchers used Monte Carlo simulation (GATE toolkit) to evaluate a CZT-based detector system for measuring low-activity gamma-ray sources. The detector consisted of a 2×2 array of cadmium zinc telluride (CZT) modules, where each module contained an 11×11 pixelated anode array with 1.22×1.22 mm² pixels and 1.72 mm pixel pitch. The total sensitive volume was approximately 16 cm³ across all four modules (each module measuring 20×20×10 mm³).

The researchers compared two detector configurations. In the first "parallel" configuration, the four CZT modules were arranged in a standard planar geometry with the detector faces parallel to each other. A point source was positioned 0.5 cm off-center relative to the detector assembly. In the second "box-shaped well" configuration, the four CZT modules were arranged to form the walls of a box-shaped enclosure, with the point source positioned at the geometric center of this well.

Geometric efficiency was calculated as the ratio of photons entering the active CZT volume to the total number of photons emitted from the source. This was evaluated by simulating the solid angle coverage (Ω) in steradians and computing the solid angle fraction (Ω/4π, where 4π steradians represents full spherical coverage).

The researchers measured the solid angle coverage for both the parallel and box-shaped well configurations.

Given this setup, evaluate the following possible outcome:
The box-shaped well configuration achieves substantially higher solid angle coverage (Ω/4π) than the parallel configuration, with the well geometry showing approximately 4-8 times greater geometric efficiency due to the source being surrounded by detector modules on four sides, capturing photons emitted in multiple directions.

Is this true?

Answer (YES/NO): NO